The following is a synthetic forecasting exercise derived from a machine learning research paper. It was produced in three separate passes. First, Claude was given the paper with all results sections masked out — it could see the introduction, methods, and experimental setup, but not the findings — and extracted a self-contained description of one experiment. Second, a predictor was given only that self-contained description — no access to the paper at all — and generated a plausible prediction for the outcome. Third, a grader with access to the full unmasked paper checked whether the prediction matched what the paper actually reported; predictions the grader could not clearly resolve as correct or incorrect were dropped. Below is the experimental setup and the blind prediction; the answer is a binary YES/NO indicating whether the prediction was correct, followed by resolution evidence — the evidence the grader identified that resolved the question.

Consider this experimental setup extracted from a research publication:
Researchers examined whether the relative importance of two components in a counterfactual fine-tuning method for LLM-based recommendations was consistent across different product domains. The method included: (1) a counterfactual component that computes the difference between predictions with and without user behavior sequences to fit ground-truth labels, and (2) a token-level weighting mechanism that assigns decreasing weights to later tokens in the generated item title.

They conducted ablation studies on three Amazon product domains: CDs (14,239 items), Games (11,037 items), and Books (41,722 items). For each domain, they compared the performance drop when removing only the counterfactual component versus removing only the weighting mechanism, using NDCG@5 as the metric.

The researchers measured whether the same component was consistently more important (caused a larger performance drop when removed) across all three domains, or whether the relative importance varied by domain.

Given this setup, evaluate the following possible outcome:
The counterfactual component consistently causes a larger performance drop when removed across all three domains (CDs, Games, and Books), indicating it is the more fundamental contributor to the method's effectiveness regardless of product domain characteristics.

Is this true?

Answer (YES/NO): NO